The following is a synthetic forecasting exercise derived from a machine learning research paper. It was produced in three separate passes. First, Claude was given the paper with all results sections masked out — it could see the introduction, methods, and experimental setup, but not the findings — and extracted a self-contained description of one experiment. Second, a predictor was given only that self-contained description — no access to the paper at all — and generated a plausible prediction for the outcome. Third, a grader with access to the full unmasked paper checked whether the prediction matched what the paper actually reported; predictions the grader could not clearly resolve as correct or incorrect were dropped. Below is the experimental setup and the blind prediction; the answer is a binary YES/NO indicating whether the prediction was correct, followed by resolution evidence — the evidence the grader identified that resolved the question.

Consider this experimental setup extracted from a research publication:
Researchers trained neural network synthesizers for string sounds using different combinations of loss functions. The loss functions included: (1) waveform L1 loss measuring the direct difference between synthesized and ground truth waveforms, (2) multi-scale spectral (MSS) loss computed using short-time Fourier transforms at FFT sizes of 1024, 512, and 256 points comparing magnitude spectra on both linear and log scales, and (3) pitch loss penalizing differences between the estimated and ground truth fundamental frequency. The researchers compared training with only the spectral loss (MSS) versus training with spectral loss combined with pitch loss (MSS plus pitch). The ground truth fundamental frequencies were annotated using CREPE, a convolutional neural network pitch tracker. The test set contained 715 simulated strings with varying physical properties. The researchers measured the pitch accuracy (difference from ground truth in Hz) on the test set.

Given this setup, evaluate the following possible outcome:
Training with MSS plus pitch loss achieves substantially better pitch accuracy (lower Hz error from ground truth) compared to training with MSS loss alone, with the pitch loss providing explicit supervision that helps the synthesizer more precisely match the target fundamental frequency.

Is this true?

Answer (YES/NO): YES